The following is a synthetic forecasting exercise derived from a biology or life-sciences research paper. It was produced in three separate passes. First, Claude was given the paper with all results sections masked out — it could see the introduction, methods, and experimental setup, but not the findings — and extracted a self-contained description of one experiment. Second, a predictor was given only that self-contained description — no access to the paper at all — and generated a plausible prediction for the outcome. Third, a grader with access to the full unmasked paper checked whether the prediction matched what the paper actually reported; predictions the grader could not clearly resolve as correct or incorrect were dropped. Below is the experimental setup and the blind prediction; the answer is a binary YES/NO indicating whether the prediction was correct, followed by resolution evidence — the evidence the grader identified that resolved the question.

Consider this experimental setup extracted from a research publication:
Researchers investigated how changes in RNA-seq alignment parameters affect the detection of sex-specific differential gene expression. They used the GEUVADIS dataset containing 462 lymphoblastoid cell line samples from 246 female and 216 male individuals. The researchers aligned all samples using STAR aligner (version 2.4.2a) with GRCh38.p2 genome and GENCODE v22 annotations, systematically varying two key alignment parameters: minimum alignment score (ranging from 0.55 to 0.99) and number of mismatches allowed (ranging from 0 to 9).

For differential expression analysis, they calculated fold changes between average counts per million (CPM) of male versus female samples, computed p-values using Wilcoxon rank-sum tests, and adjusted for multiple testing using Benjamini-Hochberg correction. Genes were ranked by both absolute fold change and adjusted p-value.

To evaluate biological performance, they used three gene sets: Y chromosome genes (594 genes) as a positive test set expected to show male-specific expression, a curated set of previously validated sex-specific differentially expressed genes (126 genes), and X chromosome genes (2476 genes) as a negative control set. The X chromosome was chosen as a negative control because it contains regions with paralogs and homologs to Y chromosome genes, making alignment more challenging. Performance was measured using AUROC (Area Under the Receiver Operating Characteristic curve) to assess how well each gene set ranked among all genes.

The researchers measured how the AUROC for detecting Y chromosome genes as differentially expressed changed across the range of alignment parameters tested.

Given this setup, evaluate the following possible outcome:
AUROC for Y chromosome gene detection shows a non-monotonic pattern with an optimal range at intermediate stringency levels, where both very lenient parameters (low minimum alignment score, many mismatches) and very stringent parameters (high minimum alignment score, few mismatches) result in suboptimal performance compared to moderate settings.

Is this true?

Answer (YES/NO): NO